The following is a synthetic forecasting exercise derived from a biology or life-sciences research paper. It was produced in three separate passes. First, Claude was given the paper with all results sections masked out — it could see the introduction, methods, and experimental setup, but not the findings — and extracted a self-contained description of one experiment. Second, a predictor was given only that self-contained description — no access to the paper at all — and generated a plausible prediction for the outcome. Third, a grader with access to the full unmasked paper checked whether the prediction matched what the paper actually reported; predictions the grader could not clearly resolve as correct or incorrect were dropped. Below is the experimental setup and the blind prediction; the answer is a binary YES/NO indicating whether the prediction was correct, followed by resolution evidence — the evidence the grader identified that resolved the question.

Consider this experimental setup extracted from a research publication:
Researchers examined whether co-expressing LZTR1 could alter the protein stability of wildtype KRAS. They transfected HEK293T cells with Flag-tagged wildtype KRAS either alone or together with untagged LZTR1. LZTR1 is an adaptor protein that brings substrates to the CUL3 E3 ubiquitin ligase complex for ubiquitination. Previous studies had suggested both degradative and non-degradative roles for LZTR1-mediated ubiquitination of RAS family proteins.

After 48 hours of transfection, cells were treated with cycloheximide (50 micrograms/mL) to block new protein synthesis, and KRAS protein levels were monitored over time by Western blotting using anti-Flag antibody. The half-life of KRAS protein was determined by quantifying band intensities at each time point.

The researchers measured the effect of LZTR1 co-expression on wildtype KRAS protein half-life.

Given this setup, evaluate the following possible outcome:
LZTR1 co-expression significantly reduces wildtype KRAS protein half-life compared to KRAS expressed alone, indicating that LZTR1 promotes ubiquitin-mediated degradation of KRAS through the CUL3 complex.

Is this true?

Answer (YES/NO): YES